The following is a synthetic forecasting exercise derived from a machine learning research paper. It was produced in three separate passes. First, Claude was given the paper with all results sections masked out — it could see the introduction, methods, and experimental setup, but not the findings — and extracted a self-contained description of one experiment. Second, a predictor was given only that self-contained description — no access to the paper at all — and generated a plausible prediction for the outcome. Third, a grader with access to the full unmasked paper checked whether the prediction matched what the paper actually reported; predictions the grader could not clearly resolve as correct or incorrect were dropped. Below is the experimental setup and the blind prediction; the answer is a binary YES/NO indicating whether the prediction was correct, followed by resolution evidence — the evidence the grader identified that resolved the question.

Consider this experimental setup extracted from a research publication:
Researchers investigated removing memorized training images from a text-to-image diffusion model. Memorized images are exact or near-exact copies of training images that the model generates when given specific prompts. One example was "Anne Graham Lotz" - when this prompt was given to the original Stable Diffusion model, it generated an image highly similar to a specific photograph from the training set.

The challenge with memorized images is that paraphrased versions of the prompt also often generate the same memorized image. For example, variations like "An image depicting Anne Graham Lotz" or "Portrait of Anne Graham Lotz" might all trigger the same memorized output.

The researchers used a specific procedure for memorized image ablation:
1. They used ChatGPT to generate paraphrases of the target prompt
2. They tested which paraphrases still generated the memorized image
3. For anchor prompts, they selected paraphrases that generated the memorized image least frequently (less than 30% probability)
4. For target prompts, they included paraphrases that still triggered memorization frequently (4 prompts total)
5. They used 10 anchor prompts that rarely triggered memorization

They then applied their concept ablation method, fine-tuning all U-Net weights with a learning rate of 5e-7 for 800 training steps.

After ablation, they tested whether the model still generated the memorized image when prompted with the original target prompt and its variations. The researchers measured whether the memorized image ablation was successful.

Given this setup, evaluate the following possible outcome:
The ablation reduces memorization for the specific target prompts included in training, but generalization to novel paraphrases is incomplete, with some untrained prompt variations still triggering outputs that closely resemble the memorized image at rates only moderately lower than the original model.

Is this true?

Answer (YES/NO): NO